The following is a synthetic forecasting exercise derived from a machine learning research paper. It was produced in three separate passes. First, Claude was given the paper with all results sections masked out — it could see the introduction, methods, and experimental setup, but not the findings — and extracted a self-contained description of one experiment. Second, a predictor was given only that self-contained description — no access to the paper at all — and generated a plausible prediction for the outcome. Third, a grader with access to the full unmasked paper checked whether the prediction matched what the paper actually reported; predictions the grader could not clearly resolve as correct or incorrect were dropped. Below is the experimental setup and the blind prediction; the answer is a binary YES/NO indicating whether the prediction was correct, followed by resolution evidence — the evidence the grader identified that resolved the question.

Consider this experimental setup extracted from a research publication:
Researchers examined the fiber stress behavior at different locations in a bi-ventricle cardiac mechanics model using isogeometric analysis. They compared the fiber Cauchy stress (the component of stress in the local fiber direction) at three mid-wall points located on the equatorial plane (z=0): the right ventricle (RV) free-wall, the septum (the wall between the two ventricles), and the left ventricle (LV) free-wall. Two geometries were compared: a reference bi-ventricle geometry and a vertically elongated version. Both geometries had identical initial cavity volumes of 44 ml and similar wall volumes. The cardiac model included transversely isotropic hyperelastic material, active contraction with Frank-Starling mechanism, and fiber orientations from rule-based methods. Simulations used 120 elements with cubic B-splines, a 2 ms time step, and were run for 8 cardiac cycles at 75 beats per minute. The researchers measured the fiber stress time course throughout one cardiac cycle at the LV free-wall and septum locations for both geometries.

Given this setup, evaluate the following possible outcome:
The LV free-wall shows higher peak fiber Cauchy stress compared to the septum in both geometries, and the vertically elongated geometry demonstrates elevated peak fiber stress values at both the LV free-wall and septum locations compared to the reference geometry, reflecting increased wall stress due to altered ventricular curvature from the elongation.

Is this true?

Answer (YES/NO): NO